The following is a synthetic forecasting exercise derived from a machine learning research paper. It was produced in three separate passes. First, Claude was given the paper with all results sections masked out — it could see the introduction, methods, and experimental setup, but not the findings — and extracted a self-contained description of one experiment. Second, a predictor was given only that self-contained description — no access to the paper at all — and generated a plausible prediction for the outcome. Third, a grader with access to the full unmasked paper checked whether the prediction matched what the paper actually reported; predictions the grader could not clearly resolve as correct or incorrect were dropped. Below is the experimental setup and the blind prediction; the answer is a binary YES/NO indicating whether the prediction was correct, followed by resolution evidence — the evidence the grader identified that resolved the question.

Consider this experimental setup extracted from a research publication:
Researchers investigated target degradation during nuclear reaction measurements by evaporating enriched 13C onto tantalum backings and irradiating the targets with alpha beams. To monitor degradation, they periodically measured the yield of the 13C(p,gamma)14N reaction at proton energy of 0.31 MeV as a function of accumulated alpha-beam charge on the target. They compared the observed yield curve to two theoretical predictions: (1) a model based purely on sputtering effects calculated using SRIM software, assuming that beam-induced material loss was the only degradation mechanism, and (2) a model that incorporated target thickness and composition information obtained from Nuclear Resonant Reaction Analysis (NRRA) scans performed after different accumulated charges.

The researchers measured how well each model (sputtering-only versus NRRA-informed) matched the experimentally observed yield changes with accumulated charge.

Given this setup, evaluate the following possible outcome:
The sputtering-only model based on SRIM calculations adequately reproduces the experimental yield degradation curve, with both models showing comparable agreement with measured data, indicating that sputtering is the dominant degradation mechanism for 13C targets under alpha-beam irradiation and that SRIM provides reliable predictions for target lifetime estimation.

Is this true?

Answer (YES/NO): NO